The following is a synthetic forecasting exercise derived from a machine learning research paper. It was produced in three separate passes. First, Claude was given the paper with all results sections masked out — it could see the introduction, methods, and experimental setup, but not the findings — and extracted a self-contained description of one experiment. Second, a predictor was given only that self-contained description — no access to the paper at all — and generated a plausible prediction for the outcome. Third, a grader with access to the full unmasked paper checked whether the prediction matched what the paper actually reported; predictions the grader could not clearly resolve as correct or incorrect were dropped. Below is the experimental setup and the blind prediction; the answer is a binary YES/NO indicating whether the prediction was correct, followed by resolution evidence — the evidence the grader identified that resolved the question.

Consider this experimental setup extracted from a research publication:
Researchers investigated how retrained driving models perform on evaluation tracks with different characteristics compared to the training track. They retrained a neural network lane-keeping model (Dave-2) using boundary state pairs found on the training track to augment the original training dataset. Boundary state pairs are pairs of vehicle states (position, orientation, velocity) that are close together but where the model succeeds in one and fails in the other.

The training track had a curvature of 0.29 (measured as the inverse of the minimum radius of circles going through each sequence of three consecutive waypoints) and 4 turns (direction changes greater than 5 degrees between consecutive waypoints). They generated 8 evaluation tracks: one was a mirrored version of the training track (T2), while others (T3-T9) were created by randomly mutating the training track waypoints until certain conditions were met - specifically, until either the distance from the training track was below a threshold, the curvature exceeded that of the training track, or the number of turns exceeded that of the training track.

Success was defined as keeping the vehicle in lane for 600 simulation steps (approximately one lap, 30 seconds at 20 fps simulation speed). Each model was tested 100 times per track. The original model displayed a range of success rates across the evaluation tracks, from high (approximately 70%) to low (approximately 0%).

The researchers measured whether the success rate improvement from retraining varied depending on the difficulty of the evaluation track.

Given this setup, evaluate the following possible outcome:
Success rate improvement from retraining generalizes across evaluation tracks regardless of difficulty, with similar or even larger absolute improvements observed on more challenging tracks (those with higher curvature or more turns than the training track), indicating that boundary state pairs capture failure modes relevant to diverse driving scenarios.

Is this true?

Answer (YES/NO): NO